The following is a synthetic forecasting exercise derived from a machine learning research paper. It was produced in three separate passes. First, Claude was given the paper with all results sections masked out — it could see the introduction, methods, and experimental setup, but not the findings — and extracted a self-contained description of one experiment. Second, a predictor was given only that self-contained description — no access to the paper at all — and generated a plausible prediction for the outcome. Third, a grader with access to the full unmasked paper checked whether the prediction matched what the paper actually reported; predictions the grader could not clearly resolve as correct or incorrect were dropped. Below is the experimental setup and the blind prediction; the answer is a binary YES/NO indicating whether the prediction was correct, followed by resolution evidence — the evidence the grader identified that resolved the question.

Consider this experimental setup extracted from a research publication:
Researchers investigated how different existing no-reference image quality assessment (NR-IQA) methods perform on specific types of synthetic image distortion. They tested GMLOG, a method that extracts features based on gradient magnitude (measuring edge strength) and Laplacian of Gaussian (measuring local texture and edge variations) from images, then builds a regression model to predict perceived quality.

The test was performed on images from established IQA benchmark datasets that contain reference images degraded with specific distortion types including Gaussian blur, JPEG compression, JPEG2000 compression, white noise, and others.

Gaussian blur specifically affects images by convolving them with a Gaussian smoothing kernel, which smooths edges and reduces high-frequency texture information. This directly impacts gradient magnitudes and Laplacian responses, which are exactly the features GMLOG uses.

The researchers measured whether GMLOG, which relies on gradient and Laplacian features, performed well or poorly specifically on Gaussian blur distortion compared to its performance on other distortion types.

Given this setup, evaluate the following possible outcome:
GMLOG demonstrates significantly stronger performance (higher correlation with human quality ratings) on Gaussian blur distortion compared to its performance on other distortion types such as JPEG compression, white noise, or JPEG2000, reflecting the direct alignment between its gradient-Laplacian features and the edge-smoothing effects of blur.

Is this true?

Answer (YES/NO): NO